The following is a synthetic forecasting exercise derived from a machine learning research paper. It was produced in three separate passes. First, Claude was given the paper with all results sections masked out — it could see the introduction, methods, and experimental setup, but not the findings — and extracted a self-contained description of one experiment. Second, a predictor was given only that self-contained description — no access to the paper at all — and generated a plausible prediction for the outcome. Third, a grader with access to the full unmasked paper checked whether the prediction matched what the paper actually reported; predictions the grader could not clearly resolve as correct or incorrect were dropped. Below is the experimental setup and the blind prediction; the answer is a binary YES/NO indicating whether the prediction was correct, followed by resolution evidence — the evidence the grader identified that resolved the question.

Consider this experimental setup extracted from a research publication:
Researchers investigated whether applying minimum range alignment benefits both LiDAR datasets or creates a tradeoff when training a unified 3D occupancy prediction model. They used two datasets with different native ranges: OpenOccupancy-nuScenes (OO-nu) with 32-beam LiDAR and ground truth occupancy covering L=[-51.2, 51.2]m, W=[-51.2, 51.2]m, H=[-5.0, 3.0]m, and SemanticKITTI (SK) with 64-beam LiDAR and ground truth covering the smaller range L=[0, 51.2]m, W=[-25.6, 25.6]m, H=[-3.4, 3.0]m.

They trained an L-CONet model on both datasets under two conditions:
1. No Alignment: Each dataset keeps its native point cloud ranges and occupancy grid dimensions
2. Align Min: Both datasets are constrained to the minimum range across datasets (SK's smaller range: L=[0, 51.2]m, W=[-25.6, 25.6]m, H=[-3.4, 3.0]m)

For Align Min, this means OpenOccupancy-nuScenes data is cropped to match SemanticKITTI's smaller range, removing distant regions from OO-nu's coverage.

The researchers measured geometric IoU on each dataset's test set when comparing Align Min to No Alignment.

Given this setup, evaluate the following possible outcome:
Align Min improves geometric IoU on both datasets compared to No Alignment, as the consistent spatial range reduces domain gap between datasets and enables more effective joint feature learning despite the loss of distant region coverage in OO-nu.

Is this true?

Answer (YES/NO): YES